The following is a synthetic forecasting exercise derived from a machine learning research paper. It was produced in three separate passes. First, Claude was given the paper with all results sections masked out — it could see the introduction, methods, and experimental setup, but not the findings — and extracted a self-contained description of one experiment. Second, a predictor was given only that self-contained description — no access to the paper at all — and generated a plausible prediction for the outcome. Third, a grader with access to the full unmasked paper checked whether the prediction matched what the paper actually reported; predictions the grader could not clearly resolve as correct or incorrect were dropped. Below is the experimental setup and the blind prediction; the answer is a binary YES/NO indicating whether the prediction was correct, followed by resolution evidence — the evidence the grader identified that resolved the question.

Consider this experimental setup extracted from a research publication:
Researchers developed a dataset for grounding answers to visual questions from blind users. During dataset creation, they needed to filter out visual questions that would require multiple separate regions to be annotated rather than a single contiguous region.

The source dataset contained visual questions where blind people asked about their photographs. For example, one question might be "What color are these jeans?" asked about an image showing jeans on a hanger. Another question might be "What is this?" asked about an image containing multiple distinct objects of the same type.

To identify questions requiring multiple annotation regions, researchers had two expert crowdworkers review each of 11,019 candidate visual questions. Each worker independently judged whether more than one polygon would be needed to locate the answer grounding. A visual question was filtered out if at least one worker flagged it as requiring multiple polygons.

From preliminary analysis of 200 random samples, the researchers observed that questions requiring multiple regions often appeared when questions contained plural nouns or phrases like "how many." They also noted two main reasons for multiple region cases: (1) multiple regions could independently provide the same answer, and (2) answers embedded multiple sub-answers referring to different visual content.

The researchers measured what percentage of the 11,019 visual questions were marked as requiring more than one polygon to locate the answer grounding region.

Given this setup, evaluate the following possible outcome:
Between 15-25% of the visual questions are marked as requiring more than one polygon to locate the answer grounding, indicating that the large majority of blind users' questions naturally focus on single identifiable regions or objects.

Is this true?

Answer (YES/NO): NO